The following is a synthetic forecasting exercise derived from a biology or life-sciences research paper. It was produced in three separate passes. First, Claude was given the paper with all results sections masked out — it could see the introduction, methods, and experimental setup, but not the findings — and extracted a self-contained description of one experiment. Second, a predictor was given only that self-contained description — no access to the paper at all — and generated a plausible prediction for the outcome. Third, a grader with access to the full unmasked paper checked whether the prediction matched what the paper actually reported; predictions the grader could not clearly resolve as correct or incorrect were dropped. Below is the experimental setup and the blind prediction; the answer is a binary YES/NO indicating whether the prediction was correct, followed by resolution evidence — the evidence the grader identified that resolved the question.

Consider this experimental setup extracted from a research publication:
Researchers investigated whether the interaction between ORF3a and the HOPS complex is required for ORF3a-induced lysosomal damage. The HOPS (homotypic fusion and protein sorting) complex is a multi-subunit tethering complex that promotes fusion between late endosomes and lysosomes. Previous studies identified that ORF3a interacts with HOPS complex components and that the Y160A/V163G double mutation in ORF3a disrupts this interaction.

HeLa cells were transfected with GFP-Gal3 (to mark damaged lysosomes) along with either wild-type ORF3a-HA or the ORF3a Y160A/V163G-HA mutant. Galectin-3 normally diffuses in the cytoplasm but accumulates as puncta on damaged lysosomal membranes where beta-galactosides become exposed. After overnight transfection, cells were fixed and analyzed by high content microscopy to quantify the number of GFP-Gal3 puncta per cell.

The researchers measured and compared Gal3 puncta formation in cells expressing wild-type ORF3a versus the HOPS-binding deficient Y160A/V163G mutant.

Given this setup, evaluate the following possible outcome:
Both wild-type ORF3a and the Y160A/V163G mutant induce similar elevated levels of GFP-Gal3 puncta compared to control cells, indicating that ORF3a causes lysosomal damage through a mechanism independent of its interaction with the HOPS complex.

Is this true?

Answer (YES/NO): NO